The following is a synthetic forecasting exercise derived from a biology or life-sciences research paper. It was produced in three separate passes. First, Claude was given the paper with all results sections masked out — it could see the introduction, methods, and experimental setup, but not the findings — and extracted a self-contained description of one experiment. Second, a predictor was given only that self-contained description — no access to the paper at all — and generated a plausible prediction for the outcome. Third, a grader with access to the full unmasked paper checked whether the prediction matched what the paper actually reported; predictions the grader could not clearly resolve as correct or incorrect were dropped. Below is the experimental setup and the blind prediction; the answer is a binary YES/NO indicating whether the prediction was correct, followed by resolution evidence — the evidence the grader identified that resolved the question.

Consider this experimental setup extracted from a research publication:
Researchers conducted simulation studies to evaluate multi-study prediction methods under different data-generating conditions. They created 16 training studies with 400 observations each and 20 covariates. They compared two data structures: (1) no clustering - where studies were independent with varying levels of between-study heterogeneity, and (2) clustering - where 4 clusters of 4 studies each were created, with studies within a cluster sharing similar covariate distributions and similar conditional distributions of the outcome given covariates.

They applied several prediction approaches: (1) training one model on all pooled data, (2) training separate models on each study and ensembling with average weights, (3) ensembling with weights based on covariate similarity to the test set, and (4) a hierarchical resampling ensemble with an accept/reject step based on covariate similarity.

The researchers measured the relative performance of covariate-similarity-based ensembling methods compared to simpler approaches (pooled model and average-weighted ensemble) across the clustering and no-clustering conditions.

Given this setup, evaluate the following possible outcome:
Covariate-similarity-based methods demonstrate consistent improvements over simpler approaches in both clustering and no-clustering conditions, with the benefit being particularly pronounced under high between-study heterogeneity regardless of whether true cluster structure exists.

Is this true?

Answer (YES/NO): NO